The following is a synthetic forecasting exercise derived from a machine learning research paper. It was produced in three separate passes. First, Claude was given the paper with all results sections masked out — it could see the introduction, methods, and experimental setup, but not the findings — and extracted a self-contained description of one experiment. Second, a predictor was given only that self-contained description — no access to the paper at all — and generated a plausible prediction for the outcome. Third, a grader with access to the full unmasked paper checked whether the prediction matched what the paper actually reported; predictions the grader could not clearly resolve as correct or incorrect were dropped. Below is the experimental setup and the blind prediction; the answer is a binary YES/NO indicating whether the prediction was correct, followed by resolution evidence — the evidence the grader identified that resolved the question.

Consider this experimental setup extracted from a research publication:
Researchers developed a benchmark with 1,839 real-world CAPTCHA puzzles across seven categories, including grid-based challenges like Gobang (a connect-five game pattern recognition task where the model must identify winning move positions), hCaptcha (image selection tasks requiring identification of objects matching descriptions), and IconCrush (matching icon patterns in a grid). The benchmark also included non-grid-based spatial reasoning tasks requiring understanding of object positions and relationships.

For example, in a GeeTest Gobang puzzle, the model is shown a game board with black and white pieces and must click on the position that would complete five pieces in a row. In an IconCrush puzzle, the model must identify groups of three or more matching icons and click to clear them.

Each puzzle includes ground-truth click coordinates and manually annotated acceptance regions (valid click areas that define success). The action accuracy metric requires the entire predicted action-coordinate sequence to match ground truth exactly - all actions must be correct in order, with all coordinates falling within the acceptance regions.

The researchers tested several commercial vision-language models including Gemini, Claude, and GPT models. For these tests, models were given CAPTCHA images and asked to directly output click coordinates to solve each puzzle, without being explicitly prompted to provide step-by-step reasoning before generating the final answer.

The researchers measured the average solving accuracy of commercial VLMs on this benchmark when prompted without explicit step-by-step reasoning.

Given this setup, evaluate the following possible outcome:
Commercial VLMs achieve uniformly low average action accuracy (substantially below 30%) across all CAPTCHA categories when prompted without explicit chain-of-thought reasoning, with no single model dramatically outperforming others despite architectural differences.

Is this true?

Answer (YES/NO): NO